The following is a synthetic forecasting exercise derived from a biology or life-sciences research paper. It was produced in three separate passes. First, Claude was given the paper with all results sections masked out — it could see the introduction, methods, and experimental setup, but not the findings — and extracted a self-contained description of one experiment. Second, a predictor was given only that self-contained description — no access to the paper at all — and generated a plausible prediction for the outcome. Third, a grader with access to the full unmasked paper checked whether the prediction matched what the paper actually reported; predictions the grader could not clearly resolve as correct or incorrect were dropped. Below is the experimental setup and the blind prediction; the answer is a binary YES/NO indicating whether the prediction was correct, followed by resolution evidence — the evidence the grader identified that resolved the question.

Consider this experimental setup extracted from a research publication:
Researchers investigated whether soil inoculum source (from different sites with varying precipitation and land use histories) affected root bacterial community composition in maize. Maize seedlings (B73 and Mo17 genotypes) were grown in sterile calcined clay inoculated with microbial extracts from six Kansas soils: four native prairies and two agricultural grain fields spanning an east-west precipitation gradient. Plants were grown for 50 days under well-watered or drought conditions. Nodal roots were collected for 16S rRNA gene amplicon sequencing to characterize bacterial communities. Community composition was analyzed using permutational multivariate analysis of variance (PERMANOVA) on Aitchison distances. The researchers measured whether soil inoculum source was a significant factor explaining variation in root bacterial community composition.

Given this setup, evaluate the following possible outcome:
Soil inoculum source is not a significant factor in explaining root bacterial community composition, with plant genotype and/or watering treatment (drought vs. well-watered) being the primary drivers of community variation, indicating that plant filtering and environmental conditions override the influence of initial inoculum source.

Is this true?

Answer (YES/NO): NO